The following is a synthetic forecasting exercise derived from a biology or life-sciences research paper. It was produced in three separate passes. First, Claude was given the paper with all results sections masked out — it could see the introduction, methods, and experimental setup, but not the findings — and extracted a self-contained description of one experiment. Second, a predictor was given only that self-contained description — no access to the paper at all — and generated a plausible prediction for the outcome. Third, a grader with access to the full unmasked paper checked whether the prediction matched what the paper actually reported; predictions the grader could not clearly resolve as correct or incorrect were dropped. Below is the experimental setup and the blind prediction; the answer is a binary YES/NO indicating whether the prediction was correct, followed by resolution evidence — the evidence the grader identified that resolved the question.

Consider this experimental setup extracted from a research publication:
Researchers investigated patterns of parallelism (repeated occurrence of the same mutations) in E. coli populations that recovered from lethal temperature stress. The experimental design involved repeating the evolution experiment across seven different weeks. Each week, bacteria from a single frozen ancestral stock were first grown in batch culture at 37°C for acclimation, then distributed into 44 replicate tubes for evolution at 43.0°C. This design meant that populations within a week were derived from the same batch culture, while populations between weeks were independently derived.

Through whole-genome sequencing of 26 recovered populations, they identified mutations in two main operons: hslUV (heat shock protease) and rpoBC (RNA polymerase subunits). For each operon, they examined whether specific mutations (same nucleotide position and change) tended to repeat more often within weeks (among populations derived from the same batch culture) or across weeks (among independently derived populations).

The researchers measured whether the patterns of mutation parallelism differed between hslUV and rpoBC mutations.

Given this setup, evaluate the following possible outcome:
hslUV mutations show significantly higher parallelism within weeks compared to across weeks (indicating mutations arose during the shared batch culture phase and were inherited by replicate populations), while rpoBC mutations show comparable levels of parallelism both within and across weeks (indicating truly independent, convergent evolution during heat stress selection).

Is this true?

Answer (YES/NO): NO